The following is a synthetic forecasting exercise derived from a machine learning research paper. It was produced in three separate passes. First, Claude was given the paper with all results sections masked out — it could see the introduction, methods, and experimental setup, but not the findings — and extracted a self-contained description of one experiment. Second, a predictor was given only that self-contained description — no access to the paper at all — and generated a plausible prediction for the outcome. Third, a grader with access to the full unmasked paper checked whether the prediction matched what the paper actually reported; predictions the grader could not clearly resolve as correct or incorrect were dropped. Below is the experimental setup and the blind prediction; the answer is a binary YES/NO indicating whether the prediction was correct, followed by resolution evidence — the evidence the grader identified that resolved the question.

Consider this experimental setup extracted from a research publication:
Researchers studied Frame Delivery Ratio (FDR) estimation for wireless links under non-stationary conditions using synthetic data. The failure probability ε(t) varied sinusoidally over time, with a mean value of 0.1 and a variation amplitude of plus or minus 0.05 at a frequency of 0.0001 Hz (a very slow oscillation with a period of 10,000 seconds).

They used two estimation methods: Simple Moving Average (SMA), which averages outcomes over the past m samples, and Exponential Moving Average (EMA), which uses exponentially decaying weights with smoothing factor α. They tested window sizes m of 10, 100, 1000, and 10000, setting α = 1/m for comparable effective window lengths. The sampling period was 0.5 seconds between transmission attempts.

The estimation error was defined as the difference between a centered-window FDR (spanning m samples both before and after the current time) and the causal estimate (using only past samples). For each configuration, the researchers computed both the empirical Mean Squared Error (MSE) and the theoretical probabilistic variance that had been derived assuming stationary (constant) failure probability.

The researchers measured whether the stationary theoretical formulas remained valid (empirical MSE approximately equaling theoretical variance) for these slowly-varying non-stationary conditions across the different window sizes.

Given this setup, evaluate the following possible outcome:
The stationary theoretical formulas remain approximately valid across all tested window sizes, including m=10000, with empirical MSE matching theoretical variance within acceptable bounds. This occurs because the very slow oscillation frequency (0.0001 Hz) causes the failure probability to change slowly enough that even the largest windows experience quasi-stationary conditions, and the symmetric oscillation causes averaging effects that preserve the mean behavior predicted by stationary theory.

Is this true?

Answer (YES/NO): NO